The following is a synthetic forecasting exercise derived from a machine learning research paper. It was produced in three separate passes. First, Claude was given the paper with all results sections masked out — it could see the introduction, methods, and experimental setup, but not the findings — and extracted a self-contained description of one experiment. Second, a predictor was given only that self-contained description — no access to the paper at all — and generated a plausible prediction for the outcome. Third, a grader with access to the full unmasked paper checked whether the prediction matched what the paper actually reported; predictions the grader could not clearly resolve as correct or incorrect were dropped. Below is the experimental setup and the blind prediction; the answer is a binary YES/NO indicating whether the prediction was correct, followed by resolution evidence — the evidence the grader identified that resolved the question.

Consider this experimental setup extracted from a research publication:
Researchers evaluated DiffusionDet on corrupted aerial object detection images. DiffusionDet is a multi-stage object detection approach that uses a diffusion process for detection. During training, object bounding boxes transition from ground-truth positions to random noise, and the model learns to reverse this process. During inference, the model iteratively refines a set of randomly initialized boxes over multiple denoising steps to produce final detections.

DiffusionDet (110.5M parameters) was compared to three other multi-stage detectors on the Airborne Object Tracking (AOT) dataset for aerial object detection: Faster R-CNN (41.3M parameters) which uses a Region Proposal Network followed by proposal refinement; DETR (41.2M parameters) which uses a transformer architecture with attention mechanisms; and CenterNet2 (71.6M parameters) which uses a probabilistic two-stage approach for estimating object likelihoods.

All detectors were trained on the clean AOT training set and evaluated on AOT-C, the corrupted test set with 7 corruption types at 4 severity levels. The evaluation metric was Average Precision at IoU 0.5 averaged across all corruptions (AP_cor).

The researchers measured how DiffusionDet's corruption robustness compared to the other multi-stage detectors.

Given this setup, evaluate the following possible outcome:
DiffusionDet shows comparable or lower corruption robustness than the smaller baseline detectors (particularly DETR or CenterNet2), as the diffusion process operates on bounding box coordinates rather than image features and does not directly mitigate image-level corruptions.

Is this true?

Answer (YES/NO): NO